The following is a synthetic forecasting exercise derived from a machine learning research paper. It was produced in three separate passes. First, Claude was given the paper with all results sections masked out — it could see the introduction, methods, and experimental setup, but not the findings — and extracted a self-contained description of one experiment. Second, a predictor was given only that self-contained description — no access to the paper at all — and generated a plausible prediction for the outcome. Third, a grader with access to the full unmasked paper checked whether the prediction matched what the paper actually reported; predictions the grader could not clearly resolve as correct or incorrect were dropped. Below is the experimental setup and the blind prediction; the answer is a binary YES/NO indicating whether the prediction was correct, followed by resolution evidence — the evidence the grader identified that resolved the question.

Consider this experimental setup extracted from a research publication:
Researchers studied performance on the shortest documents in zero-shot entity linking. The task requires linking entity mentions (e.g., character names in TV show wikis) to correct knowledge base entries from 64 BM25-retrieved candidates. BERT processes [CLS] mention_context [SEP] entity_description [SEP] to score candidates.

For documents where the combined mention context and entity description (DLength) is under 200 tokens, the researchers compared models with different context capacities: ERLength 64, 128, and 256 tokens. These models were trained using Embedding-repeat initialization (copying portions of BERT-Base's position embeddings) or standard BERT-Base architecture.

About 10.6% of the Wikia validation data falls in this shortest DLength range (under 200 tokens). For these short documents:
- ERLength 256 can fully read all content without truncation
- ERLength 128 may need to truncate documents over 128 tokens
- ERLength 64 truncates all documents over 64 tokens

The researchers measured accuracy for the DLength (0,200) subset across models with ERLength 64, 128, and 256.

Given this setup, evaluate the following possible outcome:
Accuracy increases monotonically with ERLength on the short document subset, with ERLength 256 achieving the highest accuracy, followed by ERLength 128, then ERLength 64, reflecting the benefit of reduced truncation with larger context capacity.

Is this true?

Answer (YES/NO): YES